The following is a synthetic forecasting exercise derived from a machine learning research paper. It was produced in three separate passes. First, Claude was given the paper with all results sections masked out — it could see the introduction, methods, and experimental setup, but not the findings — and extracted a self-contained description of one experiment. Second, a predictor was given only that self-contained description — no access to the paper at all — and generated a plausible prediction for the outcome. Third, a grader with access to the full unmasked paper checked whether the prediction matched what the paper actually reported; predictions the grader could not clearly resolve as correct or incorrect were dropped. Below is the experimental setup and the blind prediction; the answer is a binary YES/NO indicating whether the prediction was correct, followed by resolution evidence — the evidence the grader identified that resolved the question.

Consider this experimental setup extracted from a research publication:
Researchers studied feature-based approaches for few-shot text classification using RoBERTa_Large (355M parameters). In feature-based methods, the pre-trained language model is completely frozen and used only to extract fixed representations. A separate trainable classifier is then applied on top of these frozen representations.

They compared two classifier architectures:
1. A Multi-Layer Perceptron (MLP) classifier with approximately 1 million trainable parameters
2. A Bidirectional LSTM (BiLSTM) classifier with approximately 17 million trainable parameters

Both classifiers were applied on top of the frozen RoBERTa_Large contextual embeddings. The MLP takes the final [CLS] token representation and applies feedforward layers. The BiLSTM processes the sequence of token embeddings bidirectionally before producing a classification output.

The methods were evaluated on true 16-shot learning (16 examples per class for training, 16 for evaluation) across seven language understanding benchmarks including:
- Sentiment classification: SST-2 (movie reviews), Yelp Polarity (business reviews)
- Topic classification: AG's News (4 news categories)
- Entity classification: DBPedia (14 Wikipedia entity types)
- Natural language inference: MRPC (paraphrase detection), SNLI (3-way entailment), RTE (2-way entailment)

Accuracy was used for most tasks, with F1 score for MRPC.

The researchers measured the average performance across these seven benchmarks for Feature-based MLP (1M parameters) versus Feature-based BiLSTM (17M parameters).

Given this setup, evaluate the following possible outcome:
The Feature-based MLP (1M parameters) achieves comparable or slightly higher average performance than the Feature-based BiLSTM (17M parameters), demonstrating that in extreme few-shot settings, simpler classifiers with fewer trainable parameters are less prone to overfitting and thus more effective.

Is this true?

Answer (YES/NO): NO